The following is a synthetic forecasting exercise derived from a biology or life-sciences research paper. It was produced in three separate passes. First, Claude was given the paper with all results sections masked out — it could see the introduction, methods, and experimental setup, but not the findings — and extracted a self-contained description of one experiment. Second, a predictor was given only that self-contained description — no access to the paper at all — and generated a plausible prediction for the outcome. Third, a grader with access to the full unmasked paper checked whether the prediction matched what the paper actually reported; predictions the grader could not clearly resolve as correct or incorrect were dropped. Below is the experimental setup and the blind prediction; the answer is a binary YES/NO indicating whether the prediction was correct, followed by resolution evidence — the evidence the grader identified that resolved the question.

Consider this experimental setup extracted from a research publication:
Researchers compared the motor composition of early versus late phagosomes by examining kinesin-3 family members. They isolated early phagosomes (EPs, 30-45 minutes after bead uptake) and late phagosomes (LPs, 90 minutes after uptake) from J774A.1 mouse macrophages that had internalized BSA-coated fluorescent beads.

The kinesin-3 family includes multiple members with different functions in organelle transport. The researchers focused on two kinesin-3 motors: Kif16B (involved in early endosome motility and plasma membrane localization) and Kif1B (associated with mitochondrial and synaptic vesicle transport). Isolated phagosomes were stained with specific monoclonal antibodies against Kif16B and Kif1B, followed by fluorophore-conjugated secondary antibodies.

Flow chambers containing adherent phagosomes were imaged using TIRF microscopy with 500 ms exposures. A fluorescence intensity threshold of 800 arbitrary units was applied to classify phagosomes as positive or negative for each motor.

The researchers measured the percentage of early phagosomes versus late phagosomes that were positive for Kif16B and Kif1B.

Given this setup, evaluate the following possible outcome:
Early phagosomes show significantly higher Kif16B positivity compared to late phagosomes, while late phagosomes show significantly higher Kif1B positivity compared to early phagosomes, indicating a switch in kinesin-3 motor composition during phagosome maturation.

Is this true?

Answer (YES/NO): NO